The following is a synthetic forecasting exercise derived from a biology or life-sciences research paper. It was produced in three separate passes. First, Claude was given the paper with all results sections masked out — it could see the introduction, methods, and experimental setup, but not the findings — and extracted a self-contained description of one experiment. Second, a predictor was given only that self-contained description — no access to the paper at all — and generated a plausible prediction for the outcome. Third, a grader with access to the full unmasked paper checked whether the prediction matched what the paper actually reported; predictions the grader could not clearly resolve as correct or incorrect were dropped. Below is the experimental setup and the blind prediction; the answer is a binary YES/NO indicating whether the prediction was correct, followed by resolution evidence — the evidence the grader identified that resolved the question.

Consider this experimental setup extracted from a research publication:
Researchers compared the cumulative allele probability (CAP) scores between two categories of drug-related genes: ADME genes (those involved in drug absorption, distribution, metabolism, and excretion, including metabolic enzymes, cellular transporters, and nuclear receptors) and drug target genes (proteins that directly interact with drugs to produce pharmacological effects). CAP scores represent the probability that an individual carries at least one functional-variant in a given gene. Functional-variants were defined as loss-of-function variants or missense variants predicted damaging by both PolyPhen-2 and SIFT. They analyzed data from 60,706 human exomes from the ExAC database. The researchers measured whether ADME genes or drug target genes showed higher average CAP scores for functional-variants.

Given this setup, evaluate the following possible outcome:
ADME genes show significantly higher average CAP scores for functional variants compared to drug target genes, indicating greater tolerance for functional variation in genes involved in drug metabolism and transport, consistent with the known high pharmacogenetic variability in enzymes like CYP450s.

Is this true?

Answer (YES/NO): NO